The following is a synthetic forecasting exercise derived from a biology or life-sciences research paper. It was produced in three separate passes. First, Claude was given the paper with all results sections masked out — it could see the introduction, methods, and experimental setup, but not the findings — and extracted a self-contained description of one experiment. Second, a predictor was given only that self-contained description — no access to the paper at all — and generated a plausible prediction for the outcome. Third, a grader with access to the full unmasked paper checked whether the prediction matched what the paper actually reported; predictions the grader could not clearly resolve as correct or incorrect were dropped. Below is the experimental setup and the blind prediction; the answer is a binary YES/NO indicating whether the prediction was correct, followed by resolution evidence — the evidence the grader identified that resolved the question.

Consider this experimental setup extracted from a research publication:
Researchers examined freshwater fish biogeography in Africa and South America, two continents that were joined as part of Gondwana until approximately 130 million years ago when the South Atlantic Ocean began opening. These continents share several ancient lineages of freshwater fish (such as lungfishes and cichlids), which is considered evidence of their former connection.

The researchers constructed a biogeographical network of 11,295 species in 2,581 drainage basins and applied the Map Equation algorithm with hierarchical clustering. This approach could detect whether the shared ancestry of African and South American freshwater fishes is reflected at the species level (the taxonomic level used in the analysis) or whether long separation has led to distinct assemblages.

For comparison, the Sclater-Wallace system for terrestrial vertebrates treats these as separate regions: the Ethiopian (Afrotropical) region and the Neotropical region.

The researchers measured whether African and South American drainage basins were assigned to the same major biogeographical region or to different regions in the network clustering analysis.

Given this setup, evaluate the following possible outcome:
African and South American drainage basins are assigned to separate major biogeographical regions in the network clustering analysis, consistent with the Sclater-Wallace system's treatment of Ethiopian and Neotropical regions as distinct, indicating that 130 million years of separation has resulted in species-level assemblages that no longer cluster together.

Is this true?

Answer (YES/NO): YES